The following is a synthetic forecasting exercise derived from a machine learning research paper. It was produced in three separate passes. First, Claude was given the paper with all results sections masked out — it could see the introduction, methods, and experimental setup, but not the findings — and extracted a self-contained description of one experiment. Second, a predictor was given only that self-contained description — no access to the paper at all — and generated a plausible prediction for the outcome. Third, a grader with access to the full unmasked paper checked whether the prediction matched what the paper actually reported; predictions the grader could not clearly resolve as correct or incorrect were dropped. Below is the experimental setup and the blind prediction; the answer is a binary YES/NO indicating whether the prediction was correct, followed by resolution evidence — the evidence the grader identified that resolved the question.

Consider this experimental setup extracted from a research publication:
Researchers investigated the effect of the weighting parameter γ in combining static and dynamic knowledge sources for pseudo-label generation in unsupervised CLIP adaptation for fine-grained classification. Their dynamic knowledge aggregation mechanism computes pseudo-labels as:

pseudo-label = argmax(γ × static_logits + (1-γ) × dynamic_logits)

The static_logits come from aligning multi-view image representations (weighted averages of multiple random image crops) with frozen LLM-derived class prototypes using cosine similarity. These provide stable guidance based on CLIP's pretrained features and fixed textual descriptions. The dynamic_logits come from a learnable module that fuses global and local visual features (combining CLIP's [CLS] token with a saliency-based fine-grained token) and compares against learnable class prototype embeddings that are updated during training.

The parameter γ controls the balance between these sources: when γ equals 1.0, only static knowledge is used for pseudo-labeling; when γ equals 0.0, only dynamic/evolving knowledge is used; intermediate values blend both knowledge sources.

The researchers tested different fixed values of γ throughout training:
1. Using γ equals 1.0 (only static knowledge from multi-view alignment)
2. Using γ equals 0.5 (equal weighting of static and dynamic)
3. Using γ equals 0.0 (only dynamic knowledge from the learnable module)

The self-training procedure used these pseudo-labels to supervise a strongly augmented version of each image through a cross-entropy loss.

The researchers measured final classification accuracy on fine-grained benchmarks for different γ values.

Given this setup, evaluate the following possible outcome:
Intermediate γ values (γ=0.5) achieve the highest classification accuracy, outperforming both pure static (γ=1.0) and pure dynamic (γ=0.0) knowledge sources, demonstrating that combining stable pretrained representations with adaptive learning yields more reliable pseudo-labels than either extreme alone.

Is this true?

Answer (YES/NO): YES